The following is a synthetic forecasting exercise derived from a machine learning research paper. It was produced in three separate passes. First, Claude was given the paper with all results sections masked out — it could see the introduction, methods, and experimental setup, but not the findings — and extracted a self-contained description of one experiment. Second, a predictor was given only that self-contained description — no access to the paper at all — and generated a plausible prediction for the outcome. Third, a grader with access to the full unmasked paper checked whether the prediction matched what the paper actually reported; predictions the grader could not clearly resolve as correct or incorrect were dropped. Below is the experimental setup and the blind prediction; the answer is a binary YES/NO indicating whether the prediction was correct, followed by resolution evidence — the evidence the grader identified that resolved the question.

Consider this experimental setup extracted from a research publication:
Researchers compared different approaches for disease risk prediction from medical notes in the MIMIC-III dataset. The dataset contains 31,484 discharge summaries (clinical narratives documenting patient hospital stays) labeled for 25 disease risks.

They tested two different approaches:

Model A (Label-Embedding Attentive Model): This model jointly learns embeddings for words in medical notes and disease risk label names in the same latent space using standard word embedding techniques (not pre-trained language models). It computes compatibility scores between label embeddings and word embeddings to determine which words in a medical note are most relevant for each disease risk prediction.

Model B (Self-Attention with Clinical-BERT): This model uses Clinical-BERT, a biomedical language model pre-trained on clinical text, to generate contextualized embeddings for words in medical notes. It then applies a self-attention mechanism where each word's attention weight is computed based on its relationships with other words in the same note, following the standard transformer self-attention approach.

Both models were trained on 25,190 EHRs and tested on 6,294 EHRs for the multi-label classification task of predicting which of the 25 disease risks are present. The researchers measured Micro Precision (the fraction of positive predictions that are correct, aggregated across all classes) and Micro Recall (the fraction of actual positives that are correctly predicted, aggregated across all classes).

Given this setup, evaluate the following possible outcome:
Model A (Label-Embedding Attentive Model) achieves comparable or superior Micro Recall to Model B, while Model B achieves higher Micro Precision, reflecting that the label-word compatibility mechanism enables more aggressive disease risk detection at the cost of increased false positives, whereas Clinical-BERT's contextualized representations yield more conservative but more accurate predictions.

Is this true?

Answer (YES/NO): NO